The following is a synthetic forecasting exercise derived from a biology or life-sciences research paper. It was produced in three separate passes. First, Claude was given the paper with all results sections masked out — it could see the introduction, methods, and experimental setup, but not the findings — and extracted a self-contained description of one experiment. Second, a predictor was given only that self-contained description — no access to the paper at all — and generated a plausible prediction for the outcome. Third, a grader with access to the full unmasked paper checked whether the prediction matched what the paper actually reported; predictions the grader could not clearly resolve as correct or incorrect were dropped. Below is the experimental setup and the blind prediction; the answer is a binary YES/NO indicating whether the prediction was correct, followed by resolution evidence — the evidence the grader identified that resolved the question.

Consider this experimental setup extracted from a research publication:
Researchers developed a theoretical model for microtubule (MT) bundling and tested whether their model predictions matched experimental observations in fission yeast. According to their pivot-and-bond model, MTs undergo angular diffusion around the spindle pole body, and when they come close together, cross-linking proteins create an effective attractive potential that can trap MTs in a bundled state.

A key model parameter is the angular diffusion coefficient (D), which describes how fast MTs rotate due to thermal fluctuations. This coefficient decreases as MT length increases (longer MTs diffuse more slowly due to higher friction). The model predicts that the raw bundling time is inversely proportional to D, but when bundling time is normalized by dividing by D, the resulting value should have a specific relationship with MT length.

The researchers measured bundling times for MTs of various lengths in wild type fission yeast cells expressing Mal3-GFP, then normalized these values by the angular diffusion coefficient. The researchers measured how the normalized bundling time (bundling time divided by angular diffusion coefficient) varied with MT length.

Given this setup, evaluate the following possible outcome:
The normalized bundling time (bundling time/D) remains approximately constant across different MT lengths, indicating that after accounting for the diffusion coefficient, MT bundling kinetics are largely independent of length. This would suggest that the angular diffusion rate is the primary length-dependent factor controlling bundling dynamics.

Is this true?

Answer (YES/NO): YES